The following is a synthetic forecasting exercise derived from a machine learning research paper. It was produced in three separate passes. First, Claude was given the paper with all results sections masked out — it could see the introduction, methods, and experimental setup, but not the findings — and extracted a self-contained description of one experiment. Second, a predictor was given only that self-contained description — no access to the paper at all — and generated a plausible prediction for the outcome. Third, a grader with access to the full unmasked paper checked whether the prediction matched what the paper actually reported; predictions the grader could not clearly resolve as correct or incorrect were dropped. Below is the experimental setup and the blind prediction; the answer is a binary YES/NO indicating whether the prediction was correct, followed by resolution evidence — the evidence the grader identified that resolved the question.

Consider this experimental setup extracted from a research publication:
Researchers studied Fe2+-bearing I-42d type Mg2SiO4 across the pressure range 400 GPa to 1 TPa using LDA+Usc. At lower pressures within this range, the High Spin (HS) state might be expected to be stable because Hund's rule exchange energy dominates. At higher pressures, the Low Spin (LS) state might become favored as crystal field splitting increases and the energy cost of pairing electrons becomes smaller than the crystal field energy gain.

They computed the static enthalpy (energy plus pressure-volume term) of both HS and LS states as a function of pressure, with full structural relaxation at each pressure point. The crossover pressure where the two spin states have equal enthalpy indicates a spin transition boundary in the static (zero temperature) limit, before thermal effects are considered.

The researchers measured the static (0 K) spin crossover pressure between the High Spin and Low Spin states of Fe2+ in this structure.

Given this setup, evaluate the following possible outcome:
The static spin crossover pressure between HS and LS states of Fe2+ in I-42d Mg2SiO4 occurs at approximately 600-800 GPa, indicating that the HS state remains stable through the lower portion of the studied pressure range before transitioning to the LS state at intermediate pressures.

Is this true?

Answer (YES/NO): NO